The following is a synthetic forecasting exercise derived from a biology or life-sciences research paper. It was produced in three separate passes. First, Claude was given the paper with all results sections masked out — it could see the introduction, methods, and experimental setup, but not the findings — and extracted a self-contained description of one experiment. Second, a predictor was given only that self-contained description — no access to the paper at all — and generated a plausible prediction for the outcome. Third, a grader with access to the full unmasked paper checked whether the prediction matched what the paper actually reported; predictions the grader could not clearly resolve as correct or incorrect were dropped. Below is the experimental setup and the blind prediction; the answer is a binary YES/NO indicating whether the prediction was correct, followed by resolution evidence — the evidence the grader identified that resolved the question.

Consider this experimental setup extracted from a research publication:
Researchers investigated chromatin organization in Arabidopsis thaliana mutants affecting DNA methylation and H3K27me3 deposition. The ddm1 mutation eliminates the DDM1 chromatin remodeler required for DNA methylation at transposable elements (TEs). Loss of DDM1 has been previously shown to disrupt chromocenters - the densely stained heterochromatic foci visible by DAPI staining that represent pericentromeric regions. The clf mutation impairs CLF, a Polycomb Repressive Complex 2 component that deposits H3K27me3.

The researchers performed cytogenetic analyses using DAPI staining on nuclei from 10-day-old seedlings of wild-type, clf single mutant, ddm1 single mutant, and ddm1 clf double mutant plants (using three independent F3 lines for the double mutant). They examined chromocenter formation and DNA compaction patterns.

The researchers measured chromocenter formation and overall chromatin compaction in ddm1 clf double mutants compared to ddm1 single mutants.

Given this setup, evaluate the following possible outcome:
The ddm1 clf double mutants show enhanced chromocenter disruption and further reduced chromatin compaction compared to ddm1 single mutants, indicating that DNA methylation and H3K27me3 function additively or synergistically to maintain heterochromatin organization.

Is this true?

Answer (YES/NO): NO